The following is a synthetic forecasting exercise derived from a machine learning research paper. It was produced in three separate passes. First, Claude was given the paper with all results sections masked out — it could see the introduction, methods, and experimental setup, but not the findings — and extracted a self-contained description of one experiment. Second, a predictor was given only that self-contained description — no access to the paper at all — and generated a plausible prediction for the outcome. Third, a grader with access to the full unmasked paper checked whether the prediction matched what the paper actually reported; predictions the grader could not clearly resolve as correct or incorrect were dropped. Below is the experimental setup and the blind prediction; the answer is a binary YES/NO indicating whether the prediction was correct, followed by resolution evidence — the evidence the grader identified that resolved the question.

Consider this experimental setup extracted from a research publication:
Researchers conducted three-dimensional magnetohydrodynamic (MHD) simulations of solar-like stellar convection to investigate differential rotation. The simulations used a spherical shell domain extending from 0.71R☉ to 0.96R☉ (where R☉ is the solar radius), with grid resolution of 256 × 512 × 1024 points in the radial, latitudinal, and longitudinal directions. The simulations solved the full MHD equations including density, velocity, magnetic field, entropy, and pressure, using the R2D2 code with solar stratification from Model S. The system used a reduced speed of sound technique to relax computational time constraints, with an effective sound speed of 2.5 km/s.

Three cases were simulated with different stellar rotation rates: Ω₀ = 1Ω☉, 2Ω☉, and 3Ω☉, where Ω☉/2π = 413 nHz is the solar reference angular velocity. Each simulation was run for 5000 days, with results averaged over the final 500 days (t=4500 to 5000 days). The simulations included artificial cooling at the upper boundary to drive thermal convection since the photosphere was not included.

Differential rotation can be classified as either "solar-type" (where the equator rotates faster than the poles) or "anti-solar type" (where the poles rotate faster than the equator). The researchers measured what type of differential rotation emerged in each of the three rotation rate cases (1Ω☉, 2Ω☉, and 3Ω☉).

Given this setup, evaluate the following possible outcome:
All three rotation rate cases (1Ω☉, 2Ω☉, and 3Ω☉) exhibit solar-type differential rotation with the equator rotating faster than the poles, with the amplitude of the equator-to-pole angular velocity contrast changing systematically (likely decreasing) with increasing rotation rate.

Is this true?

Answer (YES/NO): NO